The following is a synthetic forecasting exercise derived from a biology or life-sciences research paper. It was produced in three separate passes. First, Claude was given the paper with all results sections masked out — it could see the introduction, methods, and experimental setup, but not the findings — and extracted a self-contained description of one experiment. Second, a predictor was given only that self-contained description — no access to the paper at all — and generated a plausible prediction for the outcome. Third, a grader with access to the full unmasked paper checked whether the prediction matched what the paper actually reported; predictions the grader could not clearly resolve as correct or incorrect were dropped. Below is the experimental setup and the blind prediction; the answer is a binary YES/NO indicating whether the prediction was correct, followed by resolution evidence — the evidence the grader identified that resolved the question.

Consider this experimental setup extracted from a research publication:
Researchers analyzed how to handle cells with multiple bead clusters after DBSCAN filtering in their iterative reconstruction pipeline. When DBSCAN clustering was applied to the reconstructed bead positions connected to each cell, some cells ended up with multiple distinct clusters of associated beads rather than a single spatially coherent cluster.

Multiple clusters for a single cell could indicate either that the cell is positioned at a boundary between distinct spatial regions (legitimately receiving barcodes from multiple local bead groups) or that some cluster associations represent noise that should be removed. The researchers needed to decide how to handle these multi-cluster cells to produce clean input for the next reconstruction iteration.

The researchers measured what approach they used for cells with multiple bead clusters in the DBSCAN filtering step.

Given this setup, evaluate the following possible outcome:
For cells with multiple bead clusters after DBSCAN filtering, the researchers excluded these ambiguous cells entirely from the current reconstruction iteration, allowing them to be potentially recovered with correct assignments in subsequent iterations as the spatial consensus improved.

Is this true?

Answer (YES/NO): NO